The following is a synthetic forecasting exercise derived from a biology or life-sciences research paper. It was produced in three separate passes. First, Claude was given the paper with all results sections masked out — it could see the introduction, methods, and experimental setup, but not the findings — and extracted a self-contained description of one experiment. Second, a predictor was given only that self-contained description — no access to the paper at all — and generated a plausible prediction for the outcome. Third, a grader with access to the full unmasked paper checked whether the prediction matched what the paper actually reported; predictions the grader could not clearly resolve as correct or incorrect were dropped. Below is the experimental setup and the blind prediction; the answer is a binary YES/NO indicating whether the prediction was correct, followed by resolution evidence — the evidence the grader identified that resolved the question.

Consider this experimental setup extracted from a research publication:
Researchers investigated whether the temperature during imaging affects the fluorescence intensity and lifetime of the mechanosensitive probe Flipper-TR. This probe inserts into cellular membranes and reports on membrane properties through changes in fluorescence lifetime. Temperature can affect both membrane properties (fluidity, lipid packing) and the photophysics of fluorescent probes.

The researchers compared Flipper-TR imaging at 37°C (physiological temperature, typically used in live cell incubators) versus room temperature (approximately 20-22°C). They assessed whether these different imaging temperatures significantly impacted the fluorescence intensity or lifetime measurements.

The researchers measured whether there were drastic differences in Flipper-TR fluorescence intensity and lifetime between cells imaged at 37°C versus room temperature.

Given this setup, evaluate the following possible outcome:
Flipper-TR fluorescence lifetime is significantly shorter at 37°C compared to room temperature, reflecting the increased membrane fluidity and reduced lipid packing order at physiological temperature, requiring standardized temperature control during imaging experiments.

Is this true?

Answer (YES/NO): NO